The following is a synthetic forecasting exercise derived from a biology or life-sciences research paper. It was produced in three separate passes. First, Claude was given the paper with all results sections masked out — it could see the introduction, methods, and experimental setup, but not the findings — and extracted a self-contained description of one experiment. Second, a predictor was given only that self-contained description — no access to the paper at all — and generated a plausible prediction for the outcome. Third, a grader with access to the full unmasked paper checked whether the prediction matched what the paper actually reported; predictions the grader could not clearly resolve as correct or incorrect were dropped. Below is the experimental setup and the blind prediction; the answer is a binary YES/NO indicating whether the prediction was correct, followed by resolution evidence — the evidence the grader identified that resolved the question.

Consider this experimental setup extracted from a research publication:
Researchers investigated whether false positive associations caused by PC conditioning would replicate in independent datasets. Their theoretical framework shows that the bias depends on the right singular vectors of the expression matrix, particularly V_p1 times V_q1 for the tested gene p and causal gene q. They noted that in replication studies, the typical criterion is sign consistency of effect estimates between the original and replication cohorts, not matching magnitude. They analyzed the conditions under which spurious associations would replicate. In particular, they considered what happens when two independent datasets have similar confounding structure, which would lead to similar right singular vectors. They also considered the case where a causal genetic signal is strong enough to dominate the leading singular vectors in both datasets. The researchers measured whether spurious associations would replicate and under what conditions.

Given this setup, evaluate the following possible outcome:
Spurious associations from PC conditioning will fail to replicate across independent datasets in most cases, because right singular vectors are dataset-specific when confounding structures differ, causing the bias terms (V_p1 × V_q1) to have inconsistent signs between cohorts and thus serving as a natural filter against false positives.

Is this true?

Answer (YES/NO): NO